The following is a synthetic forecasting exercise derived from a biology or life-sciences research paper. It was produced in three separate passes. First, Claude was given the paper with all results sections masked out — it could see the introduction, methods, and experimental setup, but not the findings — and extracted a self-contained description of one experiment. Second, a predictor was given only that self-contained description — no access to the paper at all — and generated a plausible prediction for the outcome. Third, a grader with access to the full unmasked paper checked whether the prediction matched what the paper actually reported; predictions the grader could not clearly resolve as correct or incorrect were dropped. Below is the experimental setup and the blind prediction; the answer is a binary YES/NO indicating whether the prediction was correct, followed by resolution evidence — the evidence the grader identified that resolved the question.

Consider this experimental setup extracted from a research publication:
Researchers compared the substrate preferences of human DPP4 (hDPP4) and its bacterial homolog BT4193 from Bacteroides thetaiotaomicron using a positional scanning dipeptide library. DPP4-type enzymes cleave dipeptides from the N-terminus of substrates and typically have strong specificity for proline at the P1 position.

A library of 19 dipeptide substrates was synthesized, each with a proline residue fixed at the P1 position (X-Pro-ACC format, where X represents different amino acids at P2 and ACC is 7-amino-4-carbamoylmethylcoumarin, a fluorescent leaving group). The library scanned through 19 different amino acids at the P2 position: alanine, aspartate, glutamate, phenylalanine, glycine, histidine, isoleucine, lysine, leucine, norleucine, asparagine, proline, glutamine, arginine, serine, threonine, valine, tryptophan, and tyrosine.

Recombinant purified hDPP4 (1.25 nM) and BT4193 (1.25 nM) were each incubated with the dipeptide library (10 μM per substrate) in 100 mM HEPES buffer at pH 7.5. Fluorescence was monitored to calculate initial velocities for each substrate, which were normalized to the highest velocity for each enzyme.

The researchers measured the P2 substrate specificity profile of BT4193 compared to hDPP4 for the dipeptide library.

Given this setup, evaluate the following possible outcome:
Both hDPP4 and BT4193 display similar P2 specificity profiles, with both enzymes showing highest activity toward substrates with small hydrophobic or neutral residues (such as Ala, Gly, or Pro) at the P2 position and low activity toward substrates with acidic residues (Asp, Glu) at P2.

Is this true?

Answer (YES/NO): NO